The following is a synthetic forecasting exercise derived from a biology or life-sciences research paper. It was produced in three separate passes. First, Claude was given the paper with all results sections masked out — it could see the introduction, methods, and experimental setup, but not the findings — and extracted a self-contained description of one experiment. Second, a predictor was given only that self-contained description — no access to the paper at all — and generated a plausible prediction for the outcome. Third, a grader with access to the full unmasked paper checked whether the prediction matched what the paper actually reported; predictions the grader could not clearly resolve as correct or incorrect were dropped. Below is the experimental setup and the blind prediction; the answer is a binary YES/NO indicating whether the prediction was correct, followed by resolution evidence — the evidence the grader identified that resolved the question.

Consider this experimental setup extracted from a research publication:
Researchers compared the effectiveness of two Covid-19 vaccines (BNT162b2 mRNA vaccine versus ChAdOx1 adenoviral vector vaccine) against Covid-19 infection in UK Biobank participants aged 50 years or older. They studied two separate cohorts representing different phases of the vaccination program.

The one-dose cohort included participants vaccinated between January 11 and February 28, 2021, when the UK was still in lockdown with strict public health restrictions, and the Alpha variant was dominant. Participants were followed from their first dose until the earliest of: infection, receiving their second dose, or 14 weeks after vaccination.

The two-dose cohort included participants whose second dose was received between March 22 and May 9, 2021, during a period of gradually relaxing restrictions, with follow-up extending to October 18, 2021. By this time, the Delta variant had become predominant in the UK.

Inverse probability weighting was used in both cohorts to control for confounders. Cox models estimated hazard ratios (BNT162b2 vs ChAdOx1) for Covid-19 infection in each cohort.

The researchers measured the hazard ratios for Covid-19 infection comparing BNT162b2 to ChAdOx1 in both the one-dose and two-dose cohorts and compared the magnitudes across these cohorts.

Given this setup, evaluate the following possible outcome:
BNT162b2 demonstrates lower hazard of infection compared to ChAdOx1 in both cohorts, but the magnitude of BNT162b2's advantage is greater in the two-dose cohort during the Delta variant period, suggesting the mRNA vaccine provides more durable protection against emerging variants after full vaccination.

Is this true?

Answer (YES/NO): NO